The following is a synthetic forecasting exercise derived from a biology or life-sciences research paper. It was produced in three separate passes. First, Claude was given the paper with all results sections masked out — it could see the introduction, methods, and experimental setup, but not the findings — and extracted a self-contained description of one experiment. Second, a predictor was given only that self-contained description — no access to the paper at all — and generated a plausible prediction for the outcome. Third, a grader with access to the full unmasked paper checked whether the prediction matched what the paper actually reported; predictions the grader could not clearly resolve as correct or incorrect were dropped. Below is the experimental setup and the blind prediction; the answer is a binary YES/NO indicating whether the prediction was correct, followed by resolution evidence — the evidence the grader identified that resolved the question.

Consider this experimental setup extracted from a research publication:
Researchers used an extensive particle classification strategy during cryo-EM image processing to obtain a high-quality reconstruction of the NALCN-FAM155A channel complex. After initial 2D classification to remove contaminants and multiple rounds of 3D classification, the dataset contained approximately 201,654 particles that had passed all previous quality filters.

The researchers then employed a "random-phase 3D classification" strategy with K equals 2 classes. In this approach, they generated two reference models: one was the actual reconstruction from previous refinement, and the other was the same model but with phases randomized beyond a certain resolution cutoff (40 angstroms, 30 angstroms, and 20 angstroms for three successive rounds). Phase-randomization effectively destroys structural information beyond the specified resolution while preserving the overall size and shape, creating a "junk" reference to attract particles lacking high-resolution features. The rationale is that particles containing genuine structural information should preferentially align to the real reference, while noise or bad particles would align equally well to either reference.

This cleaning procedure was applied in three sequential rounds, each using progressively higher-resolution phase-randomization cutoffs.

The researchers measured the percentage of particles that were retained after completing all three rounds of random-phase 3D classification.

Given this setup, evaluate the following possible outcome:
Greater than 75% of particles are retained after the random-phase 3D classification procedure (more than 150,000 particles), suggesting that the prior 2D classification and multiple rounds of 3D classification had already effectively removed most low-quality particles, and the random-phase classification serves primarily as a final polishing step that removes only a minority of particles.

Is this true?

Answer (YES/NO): NO